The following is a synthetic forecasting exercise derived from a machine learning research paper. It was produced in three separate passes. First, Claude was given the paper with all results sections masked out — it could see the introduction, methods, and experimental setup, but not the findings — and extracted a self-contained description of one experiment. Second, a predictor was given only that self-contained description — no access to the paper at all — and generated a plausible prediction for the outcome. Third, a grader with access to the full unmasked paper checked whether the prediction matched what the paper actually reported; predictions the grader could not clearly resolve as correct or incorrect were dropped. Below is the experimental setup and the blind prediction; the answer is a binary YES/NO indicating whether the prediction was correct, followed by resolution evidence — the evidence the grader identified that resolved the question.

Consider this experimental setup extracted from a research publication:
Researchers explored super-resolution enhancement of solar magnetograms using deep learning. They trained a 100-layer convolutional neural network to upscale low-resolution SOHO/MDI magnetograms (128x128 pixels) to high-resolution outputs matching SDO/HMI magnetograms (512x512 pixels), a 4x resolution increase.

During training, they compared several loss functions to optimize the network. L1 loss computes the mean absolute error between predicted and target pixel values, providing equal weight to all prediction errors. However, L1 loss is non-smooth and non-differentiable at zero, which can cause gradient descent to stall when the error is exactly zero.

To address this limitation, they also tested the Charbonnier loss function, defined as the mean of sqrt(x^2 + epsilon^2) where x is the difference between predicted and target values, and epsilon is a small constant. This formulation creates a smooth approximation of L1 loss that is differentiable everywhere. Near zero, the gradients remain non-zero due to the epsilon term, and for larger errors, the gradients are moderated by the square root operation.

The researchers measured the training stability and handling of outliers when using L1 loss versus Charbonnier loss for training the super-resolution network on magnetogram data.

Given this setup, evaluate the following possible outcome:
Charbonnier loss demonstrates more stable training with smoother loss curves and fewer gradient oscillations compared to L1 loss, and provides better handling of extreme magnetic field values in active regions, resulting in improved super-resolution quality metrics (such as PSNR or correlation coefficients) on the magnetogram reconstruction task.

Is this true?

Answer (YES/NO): NO